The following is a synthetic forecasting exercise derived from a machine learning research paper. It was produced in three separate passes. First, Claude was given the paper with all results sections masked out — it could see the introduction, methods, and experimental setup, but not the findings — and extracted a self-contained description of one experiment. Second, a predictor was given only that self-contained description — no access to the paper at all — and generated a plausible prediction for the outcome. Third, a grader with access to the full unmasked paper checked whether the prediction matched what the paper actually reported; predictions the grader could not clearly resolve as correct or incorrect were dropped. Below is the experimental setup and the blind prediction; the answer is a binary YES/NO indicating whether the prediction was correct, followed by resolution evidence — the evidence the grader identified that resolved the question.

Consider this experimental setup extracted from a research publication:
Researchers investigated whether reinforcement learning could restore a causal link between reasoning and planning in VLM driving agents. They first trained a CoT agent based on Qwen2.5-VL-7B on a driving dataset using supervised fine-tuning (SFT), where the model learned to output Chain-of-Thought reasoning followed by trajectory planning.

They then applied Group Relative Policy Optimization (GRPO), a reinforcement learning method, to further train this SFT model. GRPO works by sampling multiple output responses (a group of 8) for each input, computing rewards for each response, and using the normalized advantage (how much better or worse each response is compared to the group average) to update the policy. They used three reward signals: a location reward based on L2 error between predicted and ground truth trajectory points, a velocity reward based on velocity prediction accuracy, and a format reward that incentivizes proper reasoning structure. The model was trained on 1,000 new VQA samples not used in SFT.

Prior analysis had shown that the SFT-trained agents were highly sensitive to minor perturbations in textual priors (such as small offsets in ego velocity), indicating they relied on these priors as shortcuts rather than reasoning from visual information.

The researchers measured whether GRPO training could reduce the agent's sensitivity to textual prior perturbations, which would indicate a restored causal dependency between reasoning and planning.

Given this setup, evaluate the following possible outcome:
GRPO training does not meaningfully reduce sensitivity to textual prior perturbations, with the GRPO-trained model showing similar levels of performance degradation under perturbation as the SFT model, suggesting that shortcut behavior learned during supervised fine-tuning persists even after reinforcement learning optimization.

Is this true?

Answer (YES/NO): YES